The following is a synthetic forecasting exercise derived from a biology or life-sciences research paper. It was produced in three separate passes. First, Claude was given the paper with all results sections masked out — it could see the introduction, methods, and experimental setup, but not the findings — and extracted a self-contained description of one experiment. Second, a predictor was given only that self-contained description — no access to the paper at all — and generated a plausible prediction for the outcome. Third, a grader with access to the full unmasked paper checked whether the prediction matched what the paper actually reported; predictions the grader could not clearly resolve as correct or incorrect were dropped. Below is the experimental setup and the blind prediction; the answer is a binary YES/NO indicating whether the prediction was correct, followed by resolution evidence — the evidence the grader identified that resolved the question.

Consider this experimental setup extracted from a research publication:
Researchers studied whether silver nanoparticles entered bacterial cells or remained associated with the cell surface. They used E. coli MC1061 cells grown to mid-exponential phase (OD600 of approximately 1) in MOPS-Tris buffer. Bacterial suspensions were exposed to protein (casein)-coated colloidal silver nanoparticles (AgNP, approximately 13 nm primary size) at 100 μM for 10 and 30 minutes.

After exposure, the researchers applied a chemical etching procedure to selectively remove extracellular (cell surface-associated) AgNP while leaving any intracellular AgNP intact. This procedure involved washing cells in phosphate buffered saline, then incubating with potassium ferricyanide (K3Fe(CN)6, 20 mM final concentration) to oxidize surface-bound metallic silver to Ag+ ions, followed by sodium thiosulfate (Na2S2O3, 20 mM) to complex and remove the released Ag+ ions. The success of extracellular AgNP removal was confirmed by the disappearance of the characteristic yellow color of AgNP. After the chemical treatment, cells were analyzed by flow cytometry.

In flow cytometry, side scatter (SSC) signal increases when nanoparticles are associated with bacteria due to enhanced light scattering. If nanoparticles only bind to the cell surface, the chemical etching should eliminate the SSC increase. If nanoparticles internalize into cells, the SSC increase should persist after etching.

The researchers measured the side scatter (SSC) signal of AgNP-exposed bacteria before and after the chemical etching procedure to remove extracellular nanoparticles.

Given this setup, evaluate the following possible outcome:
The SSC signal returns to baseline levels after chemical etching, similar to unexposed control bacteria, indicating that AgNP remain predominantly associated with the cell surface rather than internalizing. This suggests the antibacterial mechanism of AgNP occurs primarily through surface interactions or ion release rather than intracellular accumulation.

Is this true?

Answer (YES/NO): NO